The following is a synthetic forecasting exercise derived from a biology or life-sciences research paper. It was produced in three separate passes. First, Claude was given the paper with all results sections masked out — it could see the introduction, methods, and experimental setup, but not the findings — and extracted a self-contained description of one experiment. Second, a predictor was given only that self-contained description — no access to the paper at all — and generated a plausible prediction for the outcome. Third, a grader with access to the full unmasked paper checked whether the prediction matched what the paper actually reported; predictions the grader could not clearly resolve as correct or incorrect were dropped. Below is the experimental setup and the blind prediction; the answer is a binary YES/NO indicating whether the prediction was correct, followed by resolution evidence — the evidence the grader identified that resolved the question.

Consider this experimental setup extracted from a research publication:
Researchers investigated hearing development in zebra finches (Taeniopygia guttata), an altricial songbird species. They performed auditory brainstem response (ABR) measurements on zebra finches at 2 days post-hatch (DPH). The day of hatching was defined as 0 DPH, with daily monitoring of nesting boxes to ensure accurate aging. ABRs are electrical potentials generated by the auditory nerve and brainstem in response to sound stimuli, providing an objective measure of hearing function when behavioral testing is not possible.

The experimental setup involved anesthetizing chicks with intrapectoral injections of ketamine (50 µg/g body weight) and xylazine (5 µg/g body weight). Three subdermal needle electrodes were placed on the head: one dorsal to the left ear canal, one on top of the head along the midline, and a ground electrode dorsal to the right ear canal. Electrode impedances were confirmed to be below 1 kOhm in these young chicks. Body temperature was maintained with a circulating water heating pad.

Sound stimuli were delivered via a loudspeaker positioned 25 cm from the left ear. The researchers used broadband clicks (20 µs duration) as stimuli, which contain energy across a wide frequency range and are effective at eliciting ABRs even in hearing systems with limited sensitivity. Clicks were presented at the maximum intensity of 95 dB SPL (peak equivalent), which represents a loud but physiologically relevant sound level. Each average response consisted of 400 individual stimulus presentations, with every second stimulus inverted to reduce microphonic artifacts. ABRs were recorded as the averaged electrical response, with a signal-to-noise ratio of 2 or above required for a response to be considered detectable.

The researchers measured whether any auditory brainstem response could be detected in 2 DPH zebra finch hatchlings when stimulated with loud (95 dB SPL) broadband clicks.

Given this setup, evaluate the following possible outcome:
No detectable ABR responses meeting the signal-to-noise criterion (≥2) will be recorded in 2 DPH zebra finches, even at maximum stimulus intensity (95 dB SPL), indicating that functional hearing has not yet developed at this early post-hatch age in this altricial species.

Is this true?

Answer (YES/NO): YES